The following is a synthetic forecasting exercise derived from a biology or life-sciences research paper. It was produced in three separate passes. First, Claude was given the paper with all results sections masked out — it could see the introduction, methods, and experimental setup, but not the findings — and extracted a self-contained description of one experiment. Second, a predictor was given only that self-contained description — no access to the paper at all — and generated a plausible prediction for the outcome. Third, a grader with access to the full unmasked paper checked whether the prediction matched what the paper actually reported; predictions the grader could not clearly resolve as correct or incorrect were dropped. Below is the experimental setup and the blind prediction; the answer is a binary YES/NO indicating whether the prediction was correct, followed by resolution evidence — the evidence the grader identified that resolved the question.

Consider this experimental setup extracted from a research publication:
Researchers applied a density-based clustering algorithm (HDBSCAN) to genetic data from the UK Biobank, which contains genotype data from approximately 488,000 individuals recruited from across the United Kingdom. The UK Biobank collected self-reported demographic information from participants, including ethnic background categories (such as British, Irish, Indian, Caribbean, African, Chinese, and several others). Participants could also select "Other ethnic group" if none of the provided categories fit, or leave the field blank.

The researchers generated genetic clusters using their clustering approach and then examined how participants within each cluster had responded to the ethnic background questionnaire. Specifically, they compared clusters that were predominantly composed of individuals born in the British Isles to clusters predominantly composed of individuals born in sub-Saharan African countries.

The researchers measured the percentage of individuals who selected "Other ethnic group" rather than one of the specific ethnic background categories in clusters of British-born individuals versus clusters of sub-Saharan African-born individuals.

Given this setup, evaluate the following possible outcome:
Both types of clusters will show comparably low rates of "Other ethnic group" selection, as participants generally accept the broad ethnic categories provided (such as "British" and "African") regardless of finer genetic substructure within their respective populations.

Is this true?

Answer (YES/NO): NO